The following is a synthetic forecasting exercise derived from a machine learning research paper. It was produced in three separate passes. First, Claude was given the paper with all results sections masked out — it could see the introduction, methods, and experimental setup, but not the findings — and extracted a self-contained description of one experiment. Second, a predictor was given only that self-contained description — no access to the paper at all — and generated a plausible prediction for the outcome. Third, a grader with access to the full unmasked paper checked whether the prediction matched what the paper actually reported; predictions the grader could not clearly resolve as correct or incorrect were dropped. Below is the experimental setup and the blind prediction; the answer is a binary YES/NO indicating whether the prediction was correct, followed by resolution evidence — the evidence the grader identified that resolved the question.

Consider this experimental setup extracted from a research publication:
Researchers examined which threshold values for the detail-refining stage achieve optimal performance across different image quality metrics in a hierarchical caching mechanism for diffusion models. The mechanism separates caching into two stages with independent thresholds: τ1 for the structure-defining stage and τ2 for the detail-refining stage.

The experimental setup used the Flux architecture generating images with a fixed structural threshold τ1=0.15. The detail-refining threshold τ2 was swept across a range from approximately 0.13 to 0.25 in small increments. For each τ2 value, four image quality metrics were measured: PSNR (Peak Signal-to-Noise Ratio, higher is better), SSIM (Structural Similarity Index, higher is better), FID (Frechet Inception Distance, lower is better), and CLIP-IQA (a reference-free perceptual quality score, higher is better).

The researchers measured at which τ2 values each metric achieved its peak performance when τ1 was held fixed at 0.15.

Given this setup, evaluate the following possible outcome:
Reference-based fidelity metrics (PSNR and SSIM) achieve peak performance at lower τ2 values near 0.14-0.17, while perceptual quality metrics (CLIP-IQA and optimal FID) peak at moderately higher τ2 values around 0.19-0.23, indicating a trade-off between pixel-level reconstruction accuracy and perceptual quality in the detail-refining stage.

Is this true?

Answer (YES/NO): NO